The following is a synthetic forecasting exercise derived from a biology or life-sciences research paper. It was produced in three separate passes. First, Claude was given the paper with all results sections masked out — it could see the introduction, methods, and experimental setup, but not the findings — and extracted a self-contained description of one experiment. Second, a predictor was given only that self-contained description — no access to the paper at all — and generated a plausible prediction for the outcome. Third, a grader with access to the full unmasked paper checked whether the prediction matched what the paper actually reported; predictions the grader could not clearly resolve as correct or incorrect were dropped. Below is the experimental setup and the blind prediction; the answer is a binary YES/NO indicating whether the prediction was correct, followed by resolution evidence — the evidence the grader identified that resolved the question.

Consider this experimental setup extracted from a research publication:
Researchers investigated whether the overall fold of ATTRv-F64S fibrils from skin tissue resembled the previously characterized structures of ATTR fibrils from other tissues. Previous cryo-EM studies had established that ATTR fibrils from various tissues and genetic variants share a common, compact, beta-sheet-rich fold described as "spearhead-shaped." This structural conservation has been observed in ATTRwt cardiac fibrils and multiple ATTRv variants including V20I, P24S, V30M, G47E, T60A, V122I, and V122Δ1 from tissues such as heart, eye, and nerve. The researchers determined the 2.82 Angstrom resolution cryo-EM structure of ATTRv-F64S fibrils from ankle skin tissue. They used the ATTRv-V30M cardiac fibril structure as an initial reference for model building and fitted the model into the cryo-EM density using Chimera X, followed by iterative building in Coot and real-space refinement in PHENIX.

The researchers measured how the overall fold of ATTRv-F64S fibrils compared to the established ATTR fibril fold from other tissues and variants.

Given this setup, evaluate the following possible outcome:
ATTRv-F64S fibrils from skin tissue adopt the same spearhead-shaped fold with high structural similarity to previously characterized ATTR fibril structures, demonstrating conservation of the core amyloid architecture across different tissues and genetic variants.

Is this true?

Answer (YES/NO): YES